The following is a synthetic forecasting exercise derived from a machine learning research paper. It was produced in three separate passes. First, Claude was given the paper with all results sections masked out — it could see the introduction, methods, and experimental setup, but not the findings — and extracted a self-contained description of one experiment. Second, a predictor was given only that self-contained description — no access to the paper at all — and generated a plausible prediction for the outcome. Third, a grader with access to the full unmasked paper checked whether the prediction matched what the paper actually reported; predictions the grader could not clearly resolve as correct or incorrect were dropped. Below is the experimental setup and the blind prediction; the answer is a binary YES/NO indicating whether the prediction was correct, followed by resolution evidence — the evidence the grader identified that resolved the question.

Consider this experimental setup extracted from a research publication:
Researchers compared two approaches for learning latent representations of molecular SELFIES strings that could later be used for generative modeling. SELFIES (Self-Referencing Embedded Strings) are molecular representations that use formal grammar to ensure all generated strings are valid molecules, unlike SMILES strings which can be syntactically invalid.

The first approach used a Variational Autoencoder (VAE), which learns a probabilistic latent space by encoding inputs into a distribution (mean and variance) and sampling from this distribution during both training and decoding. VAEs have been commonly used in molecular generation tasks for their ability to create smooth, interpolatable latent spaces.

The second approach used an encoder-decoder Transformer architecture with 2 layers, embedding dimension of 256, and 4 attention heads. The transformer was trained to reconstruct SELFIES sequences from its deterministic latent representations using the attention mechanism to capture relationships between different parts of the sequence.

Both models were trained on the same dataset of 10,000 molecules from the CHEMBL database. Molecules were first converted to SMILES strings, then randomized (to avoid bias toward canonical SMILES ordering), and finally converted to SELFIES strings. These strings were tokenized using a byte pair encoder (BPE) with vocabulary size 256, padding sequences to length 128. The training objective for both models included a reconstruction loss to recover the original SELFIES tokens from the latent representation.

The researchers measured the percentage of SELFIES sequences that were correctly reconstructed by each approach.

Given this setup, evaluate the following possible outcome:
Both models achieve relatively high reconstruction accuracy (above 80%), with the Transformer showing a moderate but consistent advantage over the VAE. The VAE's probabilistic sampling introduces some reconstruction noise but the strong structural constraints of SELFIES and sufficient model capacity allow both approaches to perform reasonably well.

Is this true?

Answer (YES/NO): NO